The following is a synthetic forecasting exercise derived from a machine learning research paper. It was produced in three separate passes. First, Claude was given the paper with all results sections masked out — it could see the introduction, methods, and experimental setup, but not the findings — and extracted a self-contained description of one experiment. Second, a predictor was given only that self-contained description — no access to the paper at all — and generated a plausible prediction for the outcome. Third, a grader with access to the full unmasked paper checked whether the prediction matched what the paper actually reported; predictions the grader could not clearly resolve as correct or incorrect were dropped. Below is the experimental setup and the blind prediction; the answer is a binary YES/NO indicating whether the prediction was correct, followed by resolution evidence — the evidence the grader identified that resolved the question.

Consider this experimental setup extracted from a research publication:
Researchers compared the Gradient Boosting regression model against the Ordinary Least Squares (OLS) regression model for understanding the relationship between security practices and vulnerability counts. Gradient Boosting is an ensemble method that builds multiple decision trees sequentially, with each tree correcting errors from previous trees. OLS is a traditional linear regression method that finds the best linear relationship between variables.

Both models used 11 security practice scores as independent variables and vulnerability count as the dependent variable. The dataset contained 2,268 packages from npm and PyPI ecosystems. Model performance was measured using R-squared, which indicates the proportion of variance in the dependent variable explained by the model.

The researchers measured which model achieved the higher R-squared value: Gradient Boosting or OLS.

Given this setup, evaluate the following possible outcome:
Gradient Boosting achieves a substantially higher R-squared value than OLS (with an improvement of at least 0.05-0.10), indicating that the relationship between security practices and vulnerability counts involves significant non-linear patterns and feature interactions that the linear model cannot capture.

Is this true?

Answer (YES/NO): NO